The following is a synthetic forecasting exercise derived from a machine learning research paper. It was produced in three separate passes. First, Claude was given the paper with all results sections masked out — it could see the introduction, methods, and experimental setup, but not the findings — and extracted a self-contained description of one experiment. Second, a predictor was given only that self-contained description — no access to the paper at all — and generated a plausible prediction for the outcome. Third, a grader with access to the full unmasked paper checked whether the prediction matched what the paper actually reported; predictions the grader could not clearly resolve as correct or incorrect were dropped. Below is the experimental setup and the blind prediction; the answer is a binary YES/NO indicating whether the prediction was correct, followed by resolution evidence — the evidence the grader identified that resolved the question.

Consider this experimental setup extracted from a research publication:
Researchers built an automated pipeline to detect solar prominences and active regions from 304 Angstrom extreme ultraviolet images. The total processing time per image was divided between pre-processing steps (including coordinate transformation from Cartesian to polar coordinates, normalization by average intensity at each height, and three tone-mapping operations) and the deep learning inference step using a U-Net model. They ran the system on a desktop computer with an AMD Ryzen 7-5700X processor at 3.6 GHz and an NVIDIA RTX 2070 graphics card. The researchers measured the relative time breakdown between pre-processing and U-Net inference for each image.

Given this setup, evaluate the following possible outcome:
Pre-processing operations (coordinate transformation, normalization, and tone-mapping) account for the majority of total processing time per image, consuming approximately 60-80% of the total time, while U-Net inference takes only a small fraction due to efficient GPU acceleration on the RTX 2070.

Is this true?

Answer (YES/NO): NO